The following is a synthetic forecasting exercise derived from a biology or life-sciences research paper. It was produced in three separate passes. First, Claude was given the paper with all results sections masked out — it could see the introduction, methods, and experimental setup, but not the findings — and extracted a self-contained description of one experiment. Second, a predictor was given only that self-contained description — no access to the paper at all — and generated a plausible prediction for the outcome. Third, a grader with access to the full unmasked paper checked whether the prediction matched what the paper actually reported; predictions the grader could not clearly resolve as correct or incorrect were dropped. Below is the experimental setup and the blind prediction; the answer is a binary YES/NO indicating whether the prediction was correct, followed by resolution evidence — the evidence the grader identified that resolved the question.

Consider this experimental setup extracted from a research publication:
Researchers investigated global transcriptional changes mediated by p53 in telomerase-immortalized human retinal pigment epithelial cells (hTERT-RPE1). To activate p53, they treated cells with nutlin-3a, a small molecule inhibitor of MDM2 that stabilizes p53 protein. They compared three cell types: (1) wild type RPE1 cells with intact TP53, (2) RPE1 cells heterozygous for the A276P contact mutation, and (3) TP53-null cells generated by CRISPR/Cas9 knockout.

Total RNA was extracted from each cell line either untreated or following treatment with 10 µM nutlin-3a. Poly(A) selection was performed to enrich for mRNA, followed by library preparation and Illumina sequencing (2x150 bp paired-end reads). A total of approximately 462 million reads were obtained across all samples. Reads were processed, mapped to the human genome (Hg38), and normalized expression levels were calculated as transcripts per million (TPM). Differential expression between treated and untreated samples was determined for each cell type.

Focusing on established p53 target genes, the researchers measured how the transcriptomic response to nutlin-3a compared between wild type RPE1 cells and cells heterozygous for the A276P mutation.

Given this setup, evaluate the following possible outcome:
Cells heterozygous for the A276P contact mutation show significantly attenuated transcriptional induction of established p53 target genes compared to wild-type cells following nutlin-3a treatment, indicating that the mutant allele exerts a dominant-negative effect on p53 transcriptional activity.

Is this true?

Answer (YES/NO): YES